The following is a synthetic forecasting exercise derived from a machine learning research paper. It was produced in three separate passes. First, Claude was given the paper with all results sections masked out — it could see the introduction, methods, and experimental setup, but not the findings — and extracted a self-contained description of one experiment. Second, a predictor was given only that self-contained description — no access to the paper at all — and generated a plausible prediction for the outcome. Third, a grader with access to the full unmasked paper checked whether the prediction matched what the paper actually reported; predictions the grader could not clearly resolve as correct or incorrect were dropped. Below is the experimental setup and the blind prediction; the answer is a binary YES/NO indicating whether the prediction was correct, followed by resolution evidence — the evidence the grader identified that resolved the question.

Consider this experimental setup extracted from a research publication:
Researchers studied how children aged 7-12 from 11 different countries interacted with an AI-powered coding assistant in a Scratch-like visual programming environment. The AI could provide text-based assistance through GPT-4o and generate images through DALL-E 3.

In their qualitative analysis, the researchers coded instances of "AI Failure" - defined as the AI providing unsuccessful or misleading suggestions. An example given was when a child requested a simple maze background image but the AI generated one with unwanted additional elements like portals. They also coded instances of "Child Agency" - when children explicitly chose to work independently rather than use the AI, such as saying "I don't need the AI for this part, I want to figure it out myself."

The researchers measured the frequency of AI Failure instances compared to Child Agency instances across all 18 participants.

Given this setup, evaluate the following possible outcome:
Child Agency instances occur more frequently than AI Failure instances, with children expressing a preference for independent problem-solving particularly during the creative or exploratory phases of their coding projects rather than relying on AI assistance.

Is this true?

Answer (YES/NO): NO